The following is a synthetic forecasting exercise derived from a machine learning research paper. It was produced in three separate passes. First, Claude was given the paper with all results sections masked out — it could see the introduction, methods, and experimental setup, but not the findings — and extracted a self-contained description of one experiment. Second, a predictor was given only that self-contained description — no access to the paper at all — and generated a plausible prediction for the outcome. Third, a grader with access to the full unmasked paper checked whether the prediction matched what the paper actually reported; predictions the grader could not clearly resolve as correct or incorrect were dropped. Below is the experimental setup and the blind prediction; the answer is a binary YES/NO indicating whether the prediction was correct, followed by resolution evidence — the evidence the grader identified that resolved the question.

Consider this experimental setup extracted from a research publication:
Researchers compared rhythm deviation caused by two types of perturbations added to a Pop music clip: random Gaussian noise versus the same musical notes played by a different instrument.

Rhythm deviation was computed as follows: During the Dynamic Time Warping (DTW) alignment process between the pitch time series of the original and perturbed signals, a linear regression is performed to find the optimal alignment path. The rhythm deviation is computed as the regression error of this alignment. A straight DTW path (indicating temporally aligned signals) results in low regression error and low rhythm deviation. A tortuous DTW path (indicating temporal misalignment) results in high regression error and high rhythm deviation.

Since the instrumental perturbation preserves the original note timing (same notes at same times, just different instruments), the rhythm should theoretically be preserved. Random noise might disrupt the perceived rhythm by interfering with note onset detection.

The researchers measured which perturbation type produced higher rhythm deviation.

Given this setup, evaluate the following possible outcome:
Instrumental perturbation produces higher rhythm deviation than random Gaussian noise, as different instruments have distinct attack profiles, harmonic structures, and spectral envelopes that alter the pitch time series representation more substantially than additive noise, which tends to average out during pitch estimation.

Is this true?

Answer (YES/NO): NO